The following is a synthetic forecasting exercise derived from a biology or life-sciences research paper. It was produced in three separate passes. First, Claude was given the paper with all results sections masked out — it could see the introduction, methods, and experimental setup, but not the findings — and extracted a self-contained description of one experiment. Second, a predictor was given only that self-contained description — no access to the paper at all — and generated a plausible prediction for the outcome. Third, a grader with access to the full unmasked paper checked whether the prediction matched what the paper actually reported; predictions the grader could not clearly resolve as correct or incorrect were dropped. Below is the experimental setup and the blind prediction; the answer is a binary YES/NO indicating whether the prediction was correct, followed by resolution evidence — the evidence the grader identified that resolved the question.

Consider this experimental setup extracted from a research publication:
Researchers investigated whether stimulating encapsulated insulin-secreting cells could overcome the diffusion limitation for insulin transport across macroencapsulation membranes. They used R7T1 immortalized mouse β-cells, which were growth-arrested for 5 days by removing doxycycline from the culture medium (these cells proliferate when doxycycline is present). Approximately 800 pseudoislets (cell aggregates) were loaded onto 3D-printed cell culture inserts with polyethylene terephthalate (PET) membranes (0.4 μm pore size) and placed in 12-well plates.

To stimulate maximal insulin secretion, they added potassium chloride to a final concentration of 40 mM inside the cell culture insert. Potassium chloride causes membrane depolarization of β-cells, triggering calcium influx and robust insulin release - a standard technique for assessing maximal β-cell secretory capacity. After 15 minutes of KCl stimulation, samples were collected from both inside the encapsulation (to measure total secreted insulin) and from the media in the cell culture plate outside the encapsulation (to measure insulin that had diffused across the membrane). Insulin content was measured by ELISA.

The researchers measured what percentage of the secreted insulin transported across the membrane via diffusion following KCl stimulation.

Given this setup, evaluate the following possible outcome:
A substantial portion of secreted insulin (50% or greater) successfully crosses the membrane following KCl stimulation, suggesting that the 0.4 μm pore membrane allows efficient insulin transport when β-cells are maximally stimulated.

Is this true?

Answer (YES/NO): NO